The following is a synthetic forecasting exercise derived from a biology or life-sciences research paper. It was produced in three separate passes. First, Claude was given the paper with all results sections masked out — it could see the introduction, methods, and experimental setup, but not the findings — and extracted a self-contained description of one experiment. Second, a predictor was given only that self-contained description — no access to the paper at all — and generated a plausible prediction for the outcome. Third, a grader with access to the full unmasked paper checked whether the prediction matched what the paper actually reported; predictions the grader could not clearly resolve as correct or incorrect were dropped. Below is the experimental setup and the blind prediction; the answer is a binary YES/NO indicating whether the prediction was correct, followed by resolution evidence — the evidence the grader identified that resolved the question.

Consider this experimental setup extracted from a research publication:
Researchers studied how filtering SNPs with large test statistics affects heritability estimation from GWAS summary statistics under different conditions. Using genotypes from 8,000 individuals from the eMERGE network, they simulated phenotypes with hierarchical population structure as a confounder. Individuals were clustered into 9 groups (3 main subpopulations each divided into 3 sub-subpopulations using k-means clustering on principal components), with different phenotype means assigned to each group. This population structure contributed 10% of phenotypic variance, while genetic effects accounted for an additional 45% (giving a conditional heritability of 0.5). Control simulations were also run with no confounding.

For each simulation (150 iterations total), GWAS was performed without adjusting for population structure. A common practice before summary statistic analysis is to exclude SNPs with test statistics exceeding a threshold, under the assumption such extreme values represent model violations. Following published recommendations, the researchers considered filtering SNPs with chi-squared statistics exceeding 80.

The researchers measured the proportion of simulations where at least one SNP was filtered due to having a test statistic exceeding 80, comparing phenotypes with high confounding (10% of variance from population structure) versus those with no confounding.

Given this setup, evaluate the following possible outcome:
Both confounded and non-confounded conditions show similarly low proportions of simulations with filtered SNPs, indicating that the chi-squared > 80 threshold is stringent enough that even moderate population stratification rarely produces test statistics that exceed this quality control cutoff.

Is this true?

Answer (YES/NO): NO